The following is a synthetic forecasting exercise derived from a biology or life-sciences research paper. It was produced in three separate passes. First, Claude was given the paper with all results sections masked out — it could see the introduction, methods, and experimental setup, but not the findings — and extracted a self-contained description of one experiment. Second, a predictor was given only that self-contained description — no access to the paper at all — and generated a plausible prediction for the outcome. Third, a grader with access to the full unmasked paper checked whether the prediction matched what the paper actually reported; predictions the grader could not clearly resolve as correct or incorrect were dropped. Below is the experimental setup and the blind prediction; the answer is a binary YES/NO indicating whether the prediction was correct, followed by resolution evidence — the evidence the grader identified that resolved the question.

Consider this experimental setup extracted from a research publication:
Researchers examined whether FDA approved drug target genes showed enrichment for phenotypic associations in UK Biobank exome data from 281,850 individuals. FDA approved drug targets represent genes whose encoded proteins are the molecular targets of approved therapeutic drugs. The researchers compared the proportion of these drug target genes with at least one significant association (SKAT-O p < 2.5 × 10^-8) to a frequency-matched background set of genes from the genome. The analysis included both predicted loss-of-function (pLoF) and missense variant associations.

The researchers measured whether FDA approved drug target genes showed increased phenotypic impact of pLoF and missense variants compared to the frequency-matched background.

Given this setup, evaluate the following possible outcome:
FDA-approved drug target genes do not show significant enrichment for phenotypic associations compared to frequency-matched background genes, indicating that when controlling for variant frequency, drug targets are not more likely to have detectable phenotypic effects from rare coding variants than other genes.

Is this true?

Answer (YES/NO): NO